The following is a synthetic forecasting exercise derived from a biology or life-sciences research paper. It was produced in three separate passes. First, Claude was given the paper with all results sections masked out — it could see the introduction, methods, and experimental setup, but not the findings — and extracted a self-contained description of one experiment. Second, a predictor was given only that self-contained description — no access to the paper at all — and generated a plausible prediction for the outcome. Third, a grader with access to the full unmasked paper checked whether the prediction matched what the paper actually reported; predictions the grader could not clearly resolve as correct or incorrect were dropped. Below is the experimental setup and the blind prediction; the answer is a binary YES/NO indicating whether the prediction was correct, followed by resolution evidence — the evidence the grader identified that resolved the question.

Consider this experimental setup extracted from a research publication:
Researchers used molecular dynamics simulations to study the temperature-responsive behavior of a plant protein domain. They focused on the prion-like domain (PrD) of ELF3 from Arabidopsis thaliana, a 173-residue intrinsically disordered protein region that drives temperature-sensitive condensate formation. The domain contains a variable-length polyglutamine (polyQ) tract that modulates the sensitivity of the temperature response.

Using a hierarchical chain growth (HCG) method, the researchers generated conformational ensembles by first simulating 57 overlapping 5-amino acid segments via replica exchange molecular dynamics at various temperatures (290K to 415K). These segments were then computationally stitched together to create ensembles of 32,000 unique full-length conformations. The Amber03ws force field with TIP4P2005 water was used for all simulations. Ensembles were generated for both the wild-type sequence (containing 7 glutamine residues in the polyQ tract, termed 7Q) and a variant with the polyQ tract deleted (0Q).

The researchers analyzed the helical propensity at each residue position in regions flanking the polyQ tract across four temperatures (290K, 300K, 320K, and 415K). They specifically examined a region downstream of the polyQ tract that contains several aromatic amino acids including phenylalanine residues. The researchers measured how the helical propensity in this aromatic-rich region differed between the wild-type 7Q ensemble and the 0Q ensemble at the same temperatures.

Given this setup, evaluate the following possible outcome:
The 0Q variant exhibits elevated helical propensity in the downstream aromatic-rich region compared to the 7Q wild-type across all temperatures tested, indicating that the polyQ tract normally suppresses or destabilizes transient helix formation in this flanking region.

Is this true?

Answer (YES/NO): NO